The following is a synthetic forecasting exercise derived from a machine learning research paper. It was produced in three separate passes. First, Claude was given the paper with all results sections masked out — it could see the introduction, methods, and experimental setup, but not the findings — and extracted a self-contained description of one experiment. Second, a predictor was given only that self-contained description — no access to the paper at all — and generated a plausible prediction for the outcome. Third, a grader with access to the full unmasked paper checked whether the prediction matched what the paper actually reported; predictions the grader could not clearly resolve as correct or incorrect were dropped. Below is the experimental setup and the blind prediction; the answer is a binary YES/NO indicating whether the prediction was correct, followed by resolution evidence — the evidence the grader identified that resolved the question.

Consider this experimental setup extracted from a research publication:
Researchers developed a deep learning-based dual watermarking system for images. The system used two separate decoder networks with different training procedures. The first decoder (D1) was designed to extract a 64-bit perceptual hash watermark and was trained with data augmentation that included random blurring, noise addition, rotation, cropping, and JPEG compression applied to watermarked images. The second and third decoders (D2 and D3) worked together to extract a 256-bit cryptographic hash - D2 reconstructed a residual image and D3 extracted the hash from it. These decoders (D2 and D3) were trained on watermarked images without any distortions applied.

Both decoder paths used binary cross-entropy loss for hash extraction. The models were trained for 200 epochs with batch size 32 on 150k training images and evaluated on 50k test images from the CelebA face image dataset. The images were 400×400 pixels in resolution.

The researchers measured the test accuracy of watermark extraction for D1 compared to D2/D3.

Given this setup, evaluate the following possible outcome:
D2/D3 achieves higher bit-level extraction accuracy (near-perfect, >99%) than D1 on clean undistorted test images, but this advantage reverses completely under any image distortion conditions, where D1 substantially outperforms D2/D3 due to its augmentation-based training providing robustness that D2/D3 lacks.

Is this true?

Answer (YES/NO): NO